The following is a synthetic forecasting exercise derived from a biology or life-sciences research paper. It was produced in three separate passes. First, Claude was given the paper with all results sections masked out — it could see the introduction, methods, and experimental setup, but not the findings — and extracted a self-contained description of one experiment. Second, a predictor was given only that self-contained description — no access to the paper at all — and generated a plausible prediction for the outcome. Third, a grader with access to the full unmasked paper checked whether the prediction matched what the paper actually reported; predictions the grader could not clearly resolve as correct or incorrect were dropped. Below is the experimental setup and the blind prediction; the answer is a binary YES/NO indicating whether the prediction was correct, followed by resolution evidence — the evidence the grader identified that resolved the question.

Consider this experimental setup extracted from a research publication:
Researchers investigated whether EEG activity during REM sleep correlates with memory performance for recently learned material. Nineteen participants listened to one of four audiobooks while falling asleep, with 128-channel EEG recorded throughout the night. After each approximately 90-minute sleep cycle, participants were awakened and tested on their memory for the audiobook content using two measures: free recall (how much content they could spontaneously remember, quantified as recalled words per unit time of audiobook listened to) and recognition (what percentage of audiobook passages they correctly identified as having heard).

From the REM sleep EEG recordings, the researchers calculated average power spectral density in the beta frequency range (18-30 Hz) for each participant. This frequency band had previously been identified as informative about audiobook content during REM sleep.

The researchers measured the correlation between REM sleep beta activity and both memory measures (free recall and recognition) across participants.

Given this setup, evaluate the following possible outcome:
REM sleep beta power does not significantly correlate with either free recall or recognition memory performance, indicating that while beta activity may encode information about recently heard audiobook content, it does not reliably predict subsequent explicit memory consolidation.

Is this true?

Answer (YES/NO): NO